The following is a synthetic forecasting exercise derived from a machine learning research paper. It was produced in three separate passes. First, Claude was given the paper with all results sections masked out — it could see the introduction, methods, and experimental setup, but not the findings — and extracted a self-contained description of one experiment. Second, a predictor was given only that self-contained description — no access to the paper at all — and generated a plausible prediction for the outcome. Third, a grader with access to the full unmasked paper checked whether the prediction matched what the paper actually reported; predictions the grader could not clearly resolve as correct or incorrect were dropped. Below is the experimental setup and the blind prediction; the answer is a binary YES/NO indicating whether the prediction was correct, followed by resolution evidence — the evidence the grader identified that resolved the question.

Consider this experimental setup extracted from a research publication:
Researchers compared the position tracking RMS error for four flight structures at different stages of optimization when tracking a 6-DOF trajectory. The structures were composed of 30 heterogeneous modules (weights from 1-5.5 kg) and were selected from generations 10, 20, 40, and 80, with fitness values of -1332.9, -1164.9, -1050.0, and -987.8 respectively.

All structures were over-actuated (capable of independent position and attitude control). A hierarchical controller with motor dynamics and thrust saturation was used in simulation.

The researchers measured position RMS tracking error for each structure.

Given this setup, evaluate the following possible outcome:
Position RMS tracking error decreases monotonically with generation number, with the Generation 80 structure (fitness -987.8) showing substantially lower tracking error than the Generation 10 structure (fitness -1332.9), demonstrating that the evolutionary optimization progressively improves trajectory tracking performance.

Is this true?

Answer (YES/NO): NO